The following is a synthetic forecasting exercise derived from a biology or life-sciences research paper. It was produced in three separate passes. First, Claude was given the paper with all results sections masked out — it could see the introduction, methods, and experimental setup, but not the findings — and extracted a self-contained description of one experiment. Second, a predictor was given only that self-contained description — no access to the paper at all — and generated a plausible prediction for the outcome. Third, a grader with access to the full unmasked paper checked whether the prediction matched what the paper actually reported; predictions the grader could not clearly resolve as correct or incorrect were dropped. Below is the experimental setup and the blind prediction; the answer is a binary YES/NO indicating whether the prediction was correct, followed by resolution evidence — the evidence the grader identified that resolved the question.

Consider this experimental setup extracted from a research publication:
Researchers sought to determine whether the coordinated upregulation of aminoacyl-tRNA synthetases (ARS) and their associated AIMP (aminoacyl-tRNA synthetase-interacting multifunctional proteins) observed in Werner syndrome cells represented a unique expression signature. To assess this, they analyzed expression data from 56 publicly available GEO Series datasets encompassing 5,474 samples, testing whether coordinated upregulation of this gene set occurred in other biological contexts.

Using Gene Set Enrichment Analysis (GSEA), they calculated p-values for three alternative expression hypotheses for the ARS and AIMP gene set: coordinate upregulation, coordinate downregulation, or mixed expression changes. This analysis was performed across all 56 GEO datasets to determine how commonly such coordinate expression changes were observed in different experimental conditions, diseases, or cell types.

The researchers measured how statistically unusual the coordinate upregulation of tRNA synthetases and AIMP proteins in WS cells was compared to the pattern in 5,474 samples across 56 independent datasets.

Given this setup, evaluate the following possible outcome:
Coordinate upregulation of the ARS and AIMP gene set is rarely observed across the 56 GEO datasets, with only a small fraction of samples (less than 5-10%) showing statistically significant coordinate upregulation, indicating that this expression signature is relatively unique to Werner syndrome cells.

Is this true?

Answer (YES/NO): YES